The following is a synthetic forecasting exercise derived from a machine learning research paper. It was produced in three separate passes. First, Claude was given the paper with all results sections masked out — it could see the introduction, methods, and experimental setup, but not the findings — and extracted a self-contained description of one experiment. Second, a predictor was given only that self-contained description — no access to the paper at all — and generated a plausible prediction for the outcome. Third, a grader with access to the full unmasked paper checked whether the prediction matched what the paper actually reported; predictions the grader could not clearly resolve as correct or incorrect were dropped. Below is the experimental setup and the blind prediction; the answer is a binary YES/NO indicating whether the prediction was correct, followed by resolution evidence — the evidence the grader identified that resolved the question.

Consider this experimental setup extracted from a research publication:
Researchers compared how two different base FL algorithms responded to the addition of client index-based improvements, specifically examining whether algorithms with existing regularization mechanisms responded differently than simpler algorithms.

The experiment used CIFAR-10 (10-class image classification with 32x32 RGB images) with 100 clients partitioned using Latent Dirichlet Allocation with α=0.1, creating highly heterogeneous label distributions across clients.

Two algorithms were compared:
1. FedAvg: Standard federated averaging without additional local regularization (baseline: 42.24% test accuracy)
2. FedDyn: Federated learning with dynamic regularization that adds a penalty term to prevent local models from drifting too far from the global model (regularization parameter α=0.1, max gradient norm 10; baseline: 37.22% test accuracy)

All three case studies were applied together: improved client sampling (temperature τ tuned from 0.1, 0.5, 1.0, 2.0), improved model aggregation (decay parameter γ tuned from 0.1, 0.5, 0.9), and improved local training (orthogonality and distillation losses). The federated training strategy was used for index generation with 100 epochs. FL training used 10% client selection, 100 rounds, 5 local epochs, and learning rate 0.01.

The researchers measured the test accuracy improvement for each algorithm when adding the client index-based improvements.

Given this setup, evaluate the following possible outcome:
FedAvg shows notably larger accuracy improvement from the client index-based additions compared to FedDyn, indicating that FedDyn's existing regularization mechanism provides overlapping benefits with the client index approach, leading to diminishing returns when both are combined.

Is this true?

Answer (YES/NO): NO